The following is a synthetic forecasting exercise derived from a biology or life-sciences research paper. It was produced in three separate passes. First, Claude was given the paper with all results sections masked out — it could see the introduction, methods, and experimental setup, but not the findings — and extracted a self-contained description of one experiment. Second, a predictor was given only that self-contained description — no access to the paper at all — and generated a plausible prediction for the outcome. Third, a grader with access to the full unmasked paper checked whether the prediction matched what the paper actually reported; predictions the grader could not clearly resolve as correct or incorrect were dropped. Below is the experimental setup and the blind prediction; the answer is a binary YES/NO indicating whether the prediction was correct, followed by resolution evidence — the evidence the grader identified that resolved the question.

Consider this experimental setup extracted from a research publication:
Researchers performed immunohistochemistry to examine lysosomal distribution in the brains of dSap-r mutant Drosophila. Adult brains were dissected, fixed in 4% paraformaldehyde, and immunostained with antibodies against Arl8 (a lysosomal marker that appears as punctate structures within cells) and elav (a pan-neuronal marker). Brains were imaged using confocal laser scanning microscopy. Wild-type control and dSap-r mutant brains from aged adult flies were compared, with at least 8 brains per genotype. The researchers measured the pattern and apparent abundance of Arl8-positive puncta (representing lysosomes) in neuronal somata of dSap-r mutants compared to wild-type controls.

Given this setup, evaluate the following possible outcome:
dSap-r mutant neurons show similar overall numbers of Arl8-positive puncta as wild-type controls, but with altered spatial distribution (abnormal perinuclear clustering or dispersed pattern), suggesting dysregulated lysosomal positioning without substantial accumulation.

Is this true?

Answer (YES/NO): NO